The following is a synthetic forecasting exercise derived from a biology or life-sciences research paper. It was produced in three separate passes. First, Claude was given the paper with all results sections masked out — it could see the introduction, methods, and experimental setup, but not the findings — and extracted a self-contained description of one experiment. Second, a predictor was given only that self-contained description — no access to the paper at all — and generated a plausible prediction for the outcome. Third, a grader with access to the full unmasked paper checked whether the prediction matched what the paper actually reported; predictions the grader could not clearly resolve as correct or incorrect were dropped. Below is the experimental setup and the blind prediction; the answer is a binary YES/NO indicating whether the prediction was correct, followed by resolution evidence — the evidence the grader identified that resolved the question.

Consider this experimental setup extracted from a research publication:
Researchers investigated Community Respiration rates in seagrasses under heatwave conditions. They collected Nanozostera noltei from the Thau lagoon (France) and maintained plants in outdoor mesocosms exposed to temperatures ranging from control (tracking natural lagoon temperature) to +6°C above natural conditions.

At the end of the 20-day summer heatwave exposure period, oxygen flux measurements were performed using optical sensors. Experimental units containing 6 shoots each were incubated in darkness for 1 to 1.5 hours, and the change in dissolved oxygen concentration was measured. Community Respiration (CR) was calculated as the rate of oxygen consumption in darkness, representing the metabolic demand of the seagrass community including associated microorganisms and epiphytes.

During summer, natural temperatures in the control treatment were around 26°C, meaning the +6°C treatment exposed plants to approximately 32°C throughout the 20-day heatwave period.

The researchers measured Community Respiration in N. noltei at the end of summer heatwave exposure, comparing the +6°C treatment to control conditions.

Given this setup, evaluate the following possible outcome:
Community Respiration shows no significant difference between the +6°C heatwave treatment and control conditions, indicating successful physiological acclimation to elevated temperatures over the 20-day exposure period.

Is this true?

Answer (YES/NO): YES